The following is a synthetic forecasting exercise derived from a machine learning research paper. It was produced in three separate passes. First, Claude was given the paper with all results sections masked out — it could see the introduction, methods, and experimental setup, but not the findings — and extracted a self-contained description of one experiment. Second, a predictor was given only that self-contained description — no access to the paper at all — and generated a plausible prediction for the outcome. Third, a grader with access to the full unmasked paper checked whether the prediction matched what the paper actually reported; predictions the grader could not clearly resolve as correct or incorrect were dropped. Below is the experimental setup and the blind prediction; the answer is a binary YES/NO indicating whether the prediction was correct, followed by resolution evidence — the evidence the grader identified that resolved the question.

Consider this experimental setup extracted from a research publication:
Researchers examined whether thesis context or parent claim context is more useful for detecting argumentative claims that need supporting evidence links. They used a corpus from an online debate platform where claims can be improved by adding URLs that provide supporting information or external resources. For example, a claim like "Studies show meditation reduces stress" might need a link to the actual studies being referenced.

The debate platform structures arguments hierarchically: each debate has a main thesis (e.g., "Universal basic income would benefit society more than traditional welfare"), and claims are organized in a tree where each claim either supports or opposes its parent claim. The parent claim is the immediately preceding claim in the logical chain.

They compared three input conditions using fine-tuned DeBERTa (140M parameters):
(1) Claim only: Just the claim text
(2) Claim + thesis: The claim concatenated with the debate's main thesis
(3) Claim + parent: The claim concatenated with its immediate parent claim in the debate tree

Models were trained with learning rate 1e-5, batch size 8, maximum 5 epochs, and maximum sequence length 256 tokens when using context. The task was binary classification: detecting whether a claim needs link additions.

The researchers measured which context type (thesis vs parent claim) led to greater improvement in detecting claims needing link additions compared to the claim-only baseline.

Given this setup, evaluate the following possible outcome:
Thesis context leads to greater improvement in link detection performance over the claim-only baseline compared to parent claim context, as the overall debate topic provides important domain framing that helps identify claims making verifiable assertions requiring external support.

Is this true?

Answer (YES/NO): YES